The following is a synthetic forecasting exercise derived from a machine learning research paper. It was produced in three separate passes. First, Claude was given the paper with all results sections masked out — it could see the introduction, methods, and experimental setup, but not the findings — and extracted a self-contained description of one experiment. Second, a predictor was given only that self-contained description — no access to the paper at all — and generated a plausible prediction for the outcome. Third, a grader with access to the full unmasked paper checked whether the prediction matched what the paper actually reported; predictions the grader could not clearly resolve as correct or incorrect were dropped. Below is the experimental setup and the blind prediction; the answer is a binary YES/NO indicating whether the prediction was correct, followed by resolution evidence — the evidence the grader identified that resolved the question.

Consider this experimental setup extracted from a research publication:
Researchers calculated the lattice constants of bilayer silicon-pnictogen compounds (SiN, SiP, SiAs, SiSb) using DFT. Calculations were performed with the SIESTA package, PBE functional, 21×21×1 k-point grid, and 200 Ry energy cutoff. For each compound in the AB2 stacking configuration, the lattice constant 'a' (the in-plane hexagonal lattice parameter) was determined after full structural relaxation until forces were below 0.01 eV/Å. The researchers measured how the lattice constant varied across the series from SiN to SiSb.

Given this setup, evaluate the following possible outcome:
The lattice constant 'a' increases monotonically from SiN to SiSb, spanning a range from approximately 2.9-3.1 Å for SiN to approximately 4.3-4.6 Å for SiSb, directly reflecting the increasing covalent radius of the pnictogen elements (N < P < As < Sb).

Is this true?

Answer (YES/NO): NO